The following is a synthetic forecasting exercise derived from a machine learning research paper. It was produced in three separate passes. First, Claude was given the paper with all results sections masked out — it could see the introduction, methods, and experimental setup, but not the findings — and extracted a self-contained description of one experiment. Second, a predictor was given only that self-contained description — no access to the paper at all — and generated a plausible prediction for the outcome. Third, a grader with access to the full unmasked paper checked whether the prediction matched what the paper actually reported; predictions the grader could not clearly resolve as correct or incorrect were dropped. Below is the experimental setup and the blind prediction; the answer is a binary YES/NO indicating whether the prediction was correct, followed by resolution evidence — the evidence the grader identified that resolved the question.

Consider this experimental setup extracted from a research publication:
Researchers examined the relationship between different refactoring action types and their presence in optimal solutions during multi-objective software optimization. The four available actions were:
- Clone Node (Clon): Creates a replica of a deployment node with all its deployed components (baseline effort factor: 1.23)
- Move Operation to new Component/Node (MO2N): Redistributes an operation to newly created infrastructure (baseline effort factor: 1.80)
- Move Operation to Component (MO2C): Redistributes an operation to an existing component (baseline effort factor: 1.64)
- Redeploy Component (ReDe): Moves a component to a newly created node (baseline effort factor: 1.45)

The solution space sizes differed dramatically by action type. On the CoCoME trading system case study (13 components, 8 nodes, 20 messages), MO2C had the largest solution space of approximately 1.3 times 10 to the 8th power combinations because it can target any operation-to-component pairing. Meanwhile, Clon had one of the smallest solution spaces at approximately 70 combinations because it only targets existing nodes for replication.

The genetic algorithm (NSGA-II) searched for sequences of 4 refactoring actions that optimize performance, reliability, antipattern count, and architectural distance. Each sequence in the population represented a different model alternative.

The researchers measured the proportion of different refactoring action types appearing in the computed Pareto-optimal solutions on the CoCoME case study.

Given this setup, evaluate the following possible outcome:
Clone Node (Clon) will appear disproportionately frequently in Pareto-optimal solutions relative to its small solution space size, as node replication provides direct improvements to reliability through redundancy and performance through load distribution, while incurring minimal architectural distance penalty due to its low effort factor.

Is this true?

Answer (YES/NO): NO